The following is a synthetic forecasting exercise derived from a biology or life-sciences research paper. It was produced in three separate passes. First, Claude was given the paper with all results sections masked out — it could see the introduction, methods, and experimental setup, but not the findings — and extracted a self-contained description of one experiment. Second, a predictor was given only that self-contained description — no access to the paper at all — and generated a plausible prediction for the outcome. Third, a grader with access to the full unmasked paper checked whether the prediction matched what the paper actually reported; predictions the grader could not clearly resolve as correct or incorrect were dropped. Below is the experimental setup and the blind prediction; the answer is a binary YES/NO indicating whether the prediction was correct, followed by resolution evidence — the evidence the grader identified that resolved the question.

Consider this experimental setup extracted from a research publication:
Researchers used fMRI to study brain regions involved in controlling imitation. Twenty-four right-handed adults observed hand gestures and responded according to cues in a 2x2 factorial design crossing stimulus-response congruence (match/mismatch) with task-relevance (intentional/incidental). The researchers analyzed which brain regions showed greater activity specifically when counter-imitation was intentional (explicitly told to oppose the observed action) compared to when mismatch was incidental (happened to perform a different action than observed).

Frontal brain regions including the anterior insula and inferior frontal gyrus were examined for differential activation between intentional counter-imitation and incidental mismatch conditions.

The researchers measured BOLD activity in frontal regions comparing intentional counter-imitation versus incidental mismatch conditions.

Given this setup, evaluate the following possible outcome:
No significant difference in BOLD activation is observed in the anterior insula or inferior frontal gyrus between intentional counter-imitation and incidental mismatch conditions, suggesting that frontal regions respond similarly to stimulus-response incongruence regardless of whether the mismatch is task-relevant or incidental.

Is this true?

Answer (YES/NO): NO